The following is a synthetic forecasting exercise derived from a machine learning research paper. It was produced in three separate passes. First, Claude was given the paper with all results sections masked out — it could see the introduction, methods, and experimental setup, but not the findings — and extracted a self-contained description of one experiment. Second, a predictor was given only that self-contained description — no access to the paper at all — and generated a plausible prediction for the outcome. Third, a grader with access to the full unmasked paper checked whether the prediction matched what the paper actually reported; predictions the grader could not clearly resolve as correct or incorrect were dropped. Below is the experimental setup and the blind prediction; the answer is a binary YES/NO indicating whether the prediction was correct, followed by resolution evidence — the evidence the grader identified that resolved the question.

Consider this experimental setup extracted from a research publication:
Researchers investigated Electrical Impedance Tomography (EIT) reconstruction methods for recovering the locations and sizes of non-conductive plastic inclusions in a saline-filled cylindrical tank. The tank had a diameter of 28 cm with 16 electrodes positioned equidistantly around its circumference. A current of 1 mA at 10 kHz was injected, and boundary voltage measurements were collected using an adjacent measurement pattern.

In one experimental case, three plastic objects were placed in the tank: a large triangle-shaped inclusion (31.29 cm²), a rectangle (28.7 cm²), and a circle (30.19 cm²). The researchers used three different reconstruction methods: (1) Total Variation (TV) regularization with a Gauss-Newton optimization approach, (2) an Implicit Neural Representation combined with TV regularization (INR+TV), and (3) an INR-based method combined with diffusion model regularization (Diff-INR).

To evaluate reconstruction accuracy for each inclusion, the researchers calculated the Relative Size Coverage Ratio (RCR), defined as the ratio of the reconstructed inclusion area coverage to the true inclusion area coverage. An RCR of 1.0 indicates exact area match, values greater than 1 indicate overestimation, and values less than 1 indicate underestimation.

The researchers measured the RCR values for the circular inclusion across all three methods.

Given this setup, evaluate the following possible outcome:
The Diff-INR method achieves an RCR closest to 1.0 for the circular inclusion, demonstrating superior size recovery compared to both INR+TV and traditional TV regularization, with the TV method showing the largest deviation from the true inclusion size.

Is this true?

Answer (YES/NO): YES